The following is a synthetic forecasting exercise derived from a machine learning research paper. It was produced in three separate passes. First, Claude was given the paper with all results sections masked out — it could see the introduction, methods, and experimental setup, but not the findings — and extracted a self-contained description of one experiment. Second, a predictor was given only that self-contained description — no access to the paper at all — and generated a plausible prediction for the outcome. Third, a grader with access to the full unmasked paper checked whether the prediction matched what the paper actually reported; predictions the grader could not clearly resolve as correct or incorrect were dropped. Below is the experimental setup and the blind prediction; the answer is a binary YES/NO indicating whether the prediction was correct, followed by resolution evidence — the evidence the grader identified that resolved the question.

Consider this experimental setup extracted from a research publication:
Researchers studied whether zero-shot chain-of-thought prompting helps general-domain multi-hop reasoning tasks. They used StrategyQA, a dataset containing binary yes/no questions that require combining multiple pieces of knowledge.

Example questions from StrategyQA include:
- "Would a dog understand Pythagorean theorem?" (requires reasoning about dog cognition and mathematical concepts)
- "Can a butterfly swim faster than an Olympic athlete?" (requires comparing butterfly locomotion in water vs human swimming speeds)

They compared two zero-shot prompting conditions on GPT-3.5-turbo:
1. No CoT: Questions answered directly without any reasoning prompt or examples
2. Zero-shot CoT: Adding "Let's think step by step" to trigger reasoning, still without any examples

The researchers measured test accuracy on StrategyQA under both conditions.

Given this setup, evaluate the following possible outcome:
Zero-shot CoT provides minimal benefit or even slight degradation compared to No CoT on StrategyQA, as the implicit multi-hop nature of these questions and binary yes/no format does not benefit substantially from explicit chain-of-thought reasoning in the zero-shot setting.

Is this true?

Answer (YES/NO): YES